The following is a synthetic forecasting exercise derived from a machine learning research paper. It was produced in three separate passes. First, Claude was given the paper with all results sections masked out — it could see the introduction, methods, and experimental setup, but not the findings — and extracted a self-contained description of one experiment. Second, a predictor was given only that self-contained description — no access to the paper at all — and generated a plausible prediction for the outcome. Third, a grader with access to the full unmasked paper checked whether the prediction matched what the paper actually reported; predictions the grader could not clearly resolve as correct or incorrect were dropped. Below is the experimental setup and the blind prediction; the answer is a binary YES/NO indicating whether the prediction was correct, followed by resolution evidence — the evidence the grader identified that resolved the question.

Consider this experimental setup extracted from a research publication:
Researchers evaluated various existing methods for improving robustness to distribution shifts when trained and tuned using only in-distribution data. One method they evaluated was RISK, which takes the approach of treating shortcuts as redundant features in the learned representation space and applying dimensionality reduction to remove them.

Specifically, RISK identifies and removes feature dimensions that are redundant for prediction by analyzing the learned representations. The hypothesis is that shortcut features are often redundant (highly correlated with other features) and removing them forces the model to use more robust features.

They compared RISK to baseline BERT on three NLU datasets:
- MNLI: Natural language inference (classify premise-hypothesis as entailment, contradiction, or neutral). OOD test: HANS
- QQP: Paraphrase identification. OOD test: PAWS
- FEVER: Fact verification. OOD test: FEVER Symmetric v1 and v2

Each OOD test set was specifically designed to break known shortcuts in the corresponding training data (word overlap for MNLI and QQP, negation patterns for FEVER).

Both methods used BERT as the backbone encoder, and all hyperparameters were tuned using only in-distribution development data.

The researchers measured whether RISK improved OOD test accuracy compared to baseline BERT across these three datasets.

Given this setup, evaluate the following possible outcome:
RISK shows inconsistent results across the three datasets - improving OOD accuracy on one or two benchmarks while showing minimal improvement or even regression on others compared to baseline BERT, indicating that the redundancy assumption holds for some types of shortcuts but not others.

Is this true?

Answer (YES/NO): YES